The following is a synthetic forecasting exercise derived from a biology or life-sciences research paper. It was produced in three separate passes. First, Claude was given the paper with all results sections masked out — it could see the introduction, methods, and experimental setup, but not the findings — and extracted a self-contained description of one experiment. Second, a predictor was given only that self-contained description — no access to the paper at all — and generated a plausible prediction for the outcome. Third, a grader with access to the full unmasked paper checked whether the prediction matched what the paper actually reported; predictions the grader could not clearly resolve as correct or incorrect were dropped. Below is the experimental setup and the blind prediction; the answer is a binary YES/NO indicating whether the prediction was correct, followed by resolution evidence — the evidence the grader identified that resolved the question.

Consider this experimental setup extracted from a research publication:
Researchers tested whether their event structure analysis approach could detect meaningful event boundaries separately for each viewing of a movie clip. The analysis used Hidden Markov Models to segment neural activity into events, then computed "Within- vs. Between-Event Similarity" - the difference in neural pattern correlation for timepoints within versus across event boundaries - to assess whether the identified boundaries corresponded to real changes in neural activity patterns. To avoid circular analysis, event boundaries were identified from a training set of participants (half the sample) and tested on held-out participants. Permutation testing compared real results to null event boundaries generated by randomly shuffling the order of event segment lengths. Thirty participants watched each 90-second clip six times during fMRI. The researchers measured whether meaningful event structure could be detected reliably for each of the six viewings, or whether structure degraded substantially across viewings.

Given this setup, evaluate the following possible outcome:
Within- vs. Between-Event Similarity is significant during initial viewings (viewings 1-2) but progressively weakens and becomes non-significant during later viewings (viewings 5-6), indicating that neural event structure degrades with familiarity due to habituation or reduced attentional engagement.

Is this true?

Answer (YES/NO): NO